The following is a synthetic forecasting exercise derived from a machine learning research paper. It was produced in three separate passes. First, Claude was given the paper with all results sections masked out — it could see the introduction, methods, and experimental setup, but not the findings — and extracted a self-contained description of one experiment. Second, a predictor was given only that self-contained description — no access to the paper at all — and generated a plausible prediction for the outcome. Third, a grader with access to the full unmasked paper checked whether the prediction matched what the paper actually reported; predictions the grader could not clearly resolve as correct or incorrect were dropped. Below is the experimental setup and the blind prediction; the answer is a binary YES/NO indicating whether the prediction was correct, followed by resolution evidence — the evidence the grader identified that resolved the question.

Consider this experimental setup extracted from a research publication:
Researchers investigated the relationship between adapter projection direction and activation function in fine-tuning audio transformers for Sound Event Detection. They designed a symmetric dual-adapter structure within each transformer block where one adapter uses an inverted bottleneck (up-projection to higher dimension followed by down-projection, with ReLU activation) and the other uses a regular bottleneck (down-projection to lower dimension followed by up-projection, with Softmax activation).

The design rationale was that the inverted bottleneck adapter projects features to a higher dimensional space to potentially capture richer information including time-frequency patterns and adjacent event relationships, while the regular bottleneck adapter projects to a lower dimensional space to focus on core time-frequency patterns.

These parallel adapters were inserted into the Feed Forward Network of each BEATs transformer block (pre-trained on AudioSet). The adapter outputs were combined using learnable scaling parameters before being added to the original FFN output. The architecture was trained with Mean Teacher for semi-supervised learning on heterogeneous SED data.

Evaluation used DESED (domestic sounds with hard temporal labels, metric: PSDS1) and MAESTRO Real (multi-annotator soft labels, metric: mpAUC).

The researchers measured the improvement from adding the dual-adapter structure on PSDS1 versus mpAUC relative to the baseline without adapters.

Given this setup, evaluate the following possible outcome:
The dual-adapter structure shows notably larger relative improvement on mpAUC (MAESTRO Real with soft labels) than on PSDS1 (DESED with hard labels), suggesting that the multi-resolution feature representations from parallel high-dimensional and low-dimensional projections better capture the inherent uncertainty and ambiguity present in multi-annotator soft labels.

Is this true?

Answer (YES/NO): YES